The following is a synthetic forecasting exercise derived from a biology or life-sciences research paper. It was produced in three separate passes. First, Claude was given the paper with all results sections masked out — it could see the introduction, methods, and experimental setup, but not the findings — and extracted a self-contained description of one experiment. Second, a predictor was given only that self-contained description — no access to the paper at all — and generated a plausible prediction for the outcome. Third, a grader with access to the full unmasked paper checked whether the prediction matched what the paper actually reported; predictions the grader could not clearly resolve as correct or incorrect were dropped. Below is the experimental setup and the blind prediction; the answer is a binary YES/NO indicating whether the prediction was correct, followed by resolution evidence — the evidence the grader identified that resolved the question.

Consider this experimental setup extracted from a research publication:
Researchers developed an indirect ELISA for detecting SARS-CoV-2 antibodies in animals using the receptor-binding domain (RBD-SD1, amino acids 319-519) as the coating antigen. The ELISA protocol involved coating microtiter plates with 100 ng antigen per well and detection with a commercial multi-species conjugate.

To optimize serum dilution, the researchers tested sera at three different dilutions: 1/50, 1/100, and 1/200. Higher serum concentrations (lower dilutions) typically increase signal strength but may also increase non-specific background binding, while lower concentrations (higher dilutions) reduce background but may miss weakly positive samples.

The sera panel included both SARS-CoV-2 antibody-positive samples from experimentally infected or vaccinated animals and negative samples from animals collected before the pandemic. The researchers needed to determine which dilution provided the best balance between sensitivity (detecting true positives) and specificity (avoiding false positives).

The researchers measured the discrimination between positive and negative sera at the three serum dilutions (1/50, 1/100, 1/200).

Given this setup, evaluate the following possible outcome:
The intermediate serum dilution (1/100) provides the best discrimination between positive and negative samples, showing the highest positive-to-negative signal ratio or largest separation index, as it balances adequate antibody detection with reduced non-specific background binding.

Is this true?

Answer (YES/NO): YES